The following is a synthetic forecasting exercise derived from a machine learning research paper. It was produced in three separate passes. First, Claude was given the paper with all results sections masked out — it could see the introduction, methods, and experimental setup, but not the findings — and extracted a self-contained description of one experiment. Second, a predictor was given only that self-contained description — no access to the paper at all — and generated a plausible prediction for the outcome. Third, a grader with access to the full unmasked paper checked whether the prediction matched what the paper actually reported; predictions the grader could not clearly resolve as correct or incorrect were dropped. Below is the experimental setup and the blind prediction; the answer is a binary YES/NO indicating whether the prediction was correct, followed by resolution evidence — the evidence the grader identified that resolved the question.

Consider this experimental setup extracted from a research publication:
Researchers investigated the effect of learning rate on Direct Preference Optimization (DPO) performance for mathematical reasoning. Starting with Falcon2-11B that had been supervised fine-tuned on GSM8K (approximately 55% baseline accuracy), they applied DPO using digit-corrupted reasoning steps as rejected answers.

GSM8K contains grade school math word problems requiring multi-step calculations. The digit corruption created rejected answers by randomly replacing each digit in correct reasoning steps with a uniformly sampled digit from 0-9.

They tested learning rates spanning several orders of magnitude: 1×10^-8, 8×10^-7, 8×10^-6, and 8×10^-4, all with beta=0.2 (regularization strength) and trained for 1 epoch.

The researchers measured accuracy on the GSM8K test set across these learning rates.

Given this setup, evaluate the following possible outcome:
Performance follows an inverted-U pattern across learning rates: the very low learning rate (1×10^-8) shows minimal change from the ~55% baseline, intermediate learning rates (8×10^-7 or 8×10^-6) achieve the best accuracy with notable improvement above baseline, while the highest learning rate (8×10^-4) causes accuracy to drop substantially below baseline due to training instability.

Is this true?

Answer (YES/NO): NO